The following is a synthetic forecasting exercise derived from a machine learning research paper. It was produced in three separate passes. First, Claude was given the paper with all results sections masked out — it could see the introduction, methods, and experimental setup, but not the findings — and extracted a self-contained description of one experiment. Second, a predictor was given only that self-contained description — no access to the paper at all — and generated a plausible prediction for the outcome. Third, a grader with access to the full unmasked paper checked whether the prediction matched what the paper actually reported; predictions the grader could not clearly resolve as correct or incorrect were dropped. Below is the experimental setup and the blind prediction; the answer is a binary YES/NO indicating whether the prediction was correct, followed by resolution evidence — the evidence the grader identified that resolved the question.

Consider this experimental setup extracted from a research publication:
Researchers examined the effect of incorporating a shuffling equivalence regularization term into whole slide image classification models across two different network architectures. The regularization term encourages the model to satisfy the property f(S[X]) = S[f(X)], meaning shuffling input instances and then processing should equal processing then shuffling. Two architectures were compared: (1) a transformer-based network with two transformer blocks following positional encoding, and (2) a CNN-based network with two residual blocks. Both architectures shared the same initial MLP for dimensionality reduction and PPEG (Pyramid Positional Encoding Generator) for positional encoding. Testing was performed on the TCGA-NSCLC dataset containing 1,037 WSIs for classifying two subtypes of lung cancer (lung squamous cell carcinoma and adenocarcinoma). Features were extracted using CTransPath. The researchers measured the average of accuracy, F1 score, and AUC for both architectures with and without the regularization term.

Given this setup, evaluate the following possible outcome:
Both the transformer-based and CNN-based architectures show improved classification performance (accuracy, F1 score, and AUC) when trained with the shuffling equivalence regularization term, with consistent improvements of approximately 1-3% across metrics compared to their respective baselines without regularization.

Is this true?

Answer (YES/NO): NO